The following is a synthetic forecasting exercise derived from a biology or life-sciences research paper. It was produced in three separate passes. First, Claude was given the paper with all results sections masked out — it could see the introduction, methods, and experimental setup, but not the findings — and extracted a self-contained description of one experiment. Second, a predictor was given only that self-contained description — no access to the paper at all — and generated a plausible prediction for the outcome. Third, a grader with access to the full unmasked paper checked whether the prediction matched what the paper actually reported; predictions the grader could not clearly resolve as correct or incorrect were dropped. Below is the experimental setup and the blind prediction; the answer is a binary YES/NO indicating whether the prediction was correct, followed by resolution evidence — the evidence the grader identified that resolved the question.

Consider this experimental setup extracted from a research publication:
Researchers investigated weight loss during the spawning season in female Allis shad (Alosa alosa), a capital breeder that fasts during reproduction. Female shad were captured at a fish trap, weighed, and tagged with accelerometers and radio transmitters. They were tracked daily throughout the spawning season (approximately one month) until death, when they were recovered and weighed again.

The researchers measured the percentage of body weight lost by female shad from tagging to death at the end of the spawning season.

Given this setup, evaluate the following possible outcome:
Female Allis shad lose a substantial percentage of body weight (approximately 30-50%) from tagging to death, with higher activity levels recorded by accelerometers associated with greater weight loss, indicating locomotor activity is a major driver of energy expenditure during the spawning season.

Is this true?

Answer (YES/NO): NO